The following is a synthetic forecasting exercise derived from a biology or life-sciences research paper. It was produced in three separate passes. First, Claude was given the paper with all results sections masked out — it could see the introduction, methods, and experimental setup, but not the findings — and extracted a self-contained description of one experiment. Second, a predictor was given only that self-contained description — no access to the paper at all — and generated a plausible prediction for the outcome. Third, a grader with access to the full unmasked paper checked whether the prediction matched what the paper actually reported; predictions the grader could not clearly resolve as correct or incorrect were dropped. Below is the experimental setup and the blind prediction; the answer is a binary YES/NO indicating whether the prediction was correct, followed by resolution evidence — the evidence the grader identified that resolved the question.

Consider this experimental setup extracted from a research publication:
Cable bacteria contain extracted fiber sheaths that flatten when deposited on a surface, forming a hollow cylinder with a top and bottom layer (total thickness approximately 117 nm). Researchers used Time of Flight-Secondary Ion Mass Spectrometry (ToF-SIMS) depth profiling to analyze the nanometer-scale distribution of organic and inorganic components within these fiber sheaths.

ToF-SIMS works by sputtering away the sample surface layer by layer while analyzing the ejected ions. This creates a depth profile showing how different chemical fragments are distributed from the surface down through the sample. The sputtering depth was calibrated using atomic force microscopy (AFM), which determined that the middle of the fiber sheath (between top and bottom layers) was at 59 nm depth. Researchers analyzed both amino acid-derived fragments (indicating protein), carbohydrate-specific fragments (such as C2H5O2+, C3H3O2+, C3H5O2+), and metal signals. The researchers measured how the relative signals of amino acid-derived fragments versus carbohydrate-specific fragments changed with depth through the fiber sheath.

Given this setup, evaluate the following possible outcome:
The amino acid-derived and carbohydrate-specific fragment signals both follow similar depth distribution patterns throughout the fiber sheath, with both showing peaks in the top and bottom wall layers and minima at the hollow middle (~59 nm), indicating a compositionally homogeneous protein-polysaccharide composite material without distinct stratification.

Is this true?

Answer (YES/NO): NO